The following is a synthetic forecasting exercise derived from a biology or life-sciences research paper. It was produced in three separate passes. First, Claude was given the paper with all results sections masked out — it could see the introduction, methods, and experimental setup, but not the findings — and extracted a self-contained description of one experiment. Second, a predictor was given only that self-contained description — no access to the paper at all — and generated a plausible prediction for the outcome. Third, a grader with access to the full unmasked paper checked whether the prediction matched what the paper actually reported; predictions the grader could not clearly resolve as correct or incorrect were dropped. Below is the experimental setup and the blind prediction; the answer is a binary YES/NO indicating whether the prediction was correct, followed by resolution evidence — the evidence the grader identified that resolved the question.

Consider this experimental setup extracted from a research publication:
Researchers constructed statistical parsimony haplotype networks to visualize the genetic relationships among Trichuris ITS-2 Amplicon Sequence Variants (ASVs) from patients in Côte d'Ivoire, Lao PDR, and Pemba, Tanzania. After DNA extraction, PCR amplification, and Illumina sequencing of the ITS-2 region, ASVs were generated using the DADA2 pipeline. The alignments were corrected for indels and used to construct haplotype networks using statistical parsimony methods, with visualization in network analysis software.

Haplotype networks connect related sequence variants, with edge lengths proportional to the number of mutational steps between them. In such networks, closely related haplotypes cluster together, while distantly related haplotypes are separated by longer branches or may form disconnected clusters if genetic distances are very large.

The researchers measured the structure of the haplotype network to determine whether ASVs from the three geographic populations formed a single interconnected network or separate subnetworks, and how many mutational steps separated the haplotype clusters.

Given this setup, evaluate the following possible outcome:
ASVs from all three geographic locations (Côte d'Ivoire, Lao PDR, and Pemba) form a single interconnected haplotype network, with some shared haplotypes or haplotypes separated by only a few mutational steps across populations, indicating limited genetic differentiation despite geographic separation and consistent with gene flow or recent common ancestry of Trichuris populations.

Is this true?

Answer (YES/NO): NO